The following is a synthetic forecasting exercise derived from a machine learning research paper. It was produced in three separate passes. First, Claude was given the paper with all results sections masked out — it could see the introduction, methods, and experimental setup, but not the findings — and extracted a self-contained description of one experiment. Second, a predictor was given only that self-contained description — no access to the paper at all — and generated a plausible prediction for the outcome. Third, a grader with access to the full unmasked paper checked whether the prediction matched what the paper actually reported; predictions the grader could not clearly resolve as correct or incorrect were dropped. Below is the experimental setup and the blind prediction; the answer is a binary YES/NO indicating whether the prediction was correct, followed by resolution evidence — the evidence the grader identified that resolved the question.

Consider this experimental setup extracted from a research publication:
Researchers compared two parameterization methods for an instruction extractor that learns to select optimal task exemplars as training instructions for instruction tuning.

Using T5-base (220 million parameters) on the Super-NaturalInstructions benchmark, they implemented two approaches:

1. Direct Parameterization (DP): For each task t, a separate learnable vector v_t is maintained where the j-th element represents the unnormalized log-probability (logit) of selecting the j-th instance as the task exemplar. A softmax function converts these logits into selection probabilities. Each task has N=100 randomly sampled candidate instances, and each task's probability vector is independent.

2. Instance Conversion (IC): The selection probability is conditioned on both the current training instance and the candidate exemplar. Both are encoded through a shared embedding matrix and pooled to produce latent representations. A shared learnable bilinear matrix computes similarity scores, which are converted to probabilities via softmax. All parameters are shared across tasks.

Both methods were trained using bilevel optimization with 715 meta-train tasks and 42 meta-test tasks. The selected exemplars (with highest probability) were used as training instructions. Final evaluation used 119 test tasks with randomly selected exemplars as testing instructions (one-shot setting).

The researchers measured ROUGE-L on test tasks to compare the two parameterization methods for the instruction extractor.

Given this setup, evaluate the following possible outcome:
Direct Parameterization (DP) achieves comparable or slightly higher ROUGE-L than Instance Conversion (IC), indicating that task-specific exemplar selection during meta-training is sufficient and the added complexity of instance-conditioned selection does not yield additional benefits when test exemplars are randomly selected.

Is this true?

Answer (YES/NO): YES